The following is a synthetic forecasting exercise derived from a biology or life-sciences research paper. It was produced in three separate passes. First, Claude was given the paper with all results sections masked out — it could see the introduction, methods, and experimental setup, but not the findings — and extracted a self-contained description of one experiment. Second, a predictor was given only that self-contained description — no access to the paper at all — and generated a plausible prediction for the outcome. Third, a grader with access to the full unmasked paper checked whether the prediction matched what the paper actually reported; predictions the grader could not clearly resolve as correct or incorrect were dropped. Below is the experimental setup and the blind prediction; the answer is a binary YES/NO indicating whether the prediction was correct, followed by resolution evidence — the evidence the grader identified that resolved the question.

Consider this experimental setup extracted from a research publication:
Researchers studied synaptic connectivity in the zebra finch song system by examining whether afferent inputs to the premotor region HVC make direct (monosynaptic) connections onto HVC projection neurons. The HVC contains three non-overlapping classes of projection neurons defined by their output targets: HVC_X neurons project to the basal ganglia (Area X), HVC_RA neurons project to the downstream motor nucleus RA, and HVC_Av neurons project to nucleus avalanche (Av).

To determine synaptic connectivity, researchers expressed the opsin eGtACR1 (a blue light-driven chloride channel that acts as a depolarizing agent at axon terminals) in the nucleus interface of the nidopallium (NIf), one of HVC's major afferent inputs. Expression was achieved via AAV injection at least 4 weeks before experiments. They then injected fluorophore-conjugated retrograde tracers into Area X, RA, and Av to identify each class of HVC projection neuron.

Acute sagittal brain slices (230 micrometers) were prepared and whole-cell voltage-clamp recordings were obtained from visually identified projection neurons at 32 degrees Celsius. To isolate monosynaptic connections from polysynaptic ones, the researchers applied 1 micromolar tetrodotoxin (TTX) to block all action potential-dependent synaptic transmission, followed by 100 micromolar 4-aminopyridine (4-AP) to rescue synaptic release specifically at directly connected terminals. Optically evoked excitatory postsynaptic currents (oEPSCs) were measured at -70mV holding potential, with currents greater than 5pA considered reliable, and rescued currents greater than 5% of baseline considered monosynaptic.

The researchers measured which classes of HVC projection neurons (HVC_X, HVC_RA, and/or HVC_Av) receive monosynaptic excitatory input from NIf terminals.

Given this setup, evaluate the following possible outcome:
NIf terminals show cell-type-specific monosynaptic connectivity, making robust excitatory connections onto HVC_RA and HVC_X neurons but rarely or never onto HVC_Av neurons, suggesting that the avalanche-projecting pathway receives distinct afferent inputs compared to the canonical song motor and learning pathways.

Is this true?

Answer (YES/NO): NO